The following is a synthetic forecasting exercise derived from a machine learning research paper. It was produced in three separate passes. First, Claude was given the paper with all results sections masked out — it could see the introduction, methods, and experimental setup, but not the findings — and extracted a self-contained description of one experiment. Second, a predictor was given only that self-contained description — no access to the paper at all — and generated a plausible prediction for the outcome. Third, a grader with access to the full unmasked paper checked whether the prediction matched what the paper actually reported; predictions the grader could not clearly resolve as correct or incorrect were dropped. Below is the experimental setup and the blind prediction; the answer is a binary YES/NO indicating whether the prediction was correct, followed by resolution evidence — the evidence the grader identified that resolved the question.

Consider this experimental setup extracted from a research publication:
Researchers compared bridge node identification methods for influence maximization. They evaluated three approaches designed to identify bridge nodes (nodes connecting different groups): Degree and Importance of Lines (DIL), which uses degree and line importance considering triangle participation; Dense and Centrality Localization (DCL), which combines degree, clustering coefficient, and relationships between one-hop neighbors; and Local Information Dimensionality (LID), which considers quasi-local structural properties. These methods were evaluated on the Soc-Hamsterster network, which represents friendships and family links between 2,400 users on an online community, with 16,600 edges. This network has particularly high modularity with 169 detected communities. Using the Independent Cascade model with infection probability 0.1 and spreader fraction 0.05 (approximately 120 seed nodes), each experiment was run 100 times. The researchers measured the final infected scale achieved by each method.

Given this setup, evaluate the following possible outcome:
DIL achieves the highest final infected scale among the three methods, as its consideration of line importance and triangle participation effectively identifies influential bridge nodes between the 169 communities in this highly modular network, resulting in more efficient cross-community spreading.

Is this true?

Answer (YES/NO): NO